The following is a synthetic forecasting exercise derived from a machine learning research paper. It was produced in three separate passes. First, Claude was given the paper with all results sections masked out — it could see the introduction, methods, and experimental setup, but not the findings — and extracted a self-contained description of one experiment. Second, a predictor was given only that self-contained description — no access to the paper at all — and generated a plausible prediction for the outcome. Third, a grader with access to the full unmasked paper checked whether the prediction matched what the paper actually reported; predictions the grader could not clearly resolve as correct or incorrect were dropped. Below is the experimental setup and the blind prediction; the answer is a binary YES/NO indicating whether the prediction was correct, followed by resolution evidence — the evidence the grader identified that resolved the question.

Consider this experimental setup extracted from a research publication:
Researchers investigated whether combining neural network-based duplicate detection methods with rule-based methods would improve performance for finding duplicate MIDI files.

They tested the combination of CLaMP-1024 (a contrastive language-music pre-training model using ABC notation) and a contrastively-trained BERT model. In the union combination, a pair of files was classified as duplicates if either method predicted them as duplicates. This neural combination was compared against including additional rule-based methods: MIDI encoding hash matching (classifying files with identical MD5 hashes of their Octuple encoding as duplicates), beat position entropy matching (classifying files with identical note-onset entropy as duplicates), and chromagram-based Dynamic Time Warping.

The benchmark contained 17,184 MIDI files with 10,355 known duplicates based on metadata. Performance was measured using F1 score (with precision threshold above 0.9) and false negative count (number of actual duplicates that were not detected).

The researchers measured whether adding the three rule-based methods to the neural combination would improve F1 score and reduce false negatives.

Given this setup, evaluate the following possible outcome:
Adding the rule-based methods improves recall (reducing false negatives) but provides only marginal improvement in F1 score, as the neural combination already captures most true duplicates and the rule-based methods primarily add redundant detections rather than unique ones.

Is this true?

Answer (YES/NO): NO